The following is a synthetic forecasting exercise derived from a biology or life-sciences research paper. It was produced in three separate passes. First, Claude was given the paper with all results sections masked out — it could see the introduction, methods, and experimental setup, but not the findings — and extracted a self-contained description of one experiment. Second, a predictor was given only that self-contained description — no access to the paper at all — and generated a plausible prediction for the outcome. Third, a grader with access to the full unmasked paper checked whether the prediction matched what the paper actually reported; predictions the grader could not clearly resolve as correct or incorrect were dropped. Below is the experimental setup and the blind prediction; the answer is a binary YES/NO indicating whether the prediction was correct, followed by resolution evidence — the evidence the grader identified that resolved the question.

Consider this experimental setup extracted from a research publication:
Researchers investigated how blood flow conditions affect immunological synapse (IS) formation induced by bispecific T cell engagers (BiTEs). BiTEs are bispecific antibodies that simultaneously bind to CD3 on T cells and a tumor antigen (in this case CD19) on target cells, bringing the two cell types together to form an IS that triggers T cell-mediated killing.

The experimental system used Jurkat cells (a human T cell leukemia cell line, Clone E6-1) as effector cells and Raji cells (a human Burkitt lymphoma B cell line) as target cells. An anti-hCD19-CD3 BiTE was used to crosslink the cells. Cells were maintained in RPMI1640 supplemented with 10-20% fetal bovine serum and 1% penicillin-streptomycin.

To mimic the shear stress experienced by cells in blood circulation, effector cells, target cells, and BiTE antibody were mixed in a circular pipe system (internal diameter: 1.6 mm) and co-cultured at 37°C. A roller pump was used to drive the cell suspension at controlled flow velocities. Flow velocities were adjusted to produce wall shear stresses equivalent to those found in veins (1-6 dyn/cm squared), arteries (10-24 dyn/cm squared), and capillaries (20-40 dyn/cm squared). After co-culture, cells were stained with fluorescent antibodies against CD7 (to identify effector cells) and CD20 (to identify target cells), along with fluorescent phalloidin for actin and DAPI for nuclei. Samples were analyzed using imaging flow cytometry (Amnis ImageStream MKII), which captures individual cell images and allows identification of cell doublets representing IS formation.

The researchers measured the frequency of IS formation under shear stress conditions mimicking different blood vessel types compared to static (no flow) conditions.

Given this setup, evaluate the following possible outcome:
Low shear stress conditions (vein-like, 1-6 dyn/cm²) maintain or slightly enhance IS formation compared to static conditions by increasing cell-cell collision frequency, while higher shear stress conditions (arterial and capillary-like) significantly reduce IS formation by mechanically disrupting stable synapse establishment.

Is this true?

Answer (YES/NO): NO